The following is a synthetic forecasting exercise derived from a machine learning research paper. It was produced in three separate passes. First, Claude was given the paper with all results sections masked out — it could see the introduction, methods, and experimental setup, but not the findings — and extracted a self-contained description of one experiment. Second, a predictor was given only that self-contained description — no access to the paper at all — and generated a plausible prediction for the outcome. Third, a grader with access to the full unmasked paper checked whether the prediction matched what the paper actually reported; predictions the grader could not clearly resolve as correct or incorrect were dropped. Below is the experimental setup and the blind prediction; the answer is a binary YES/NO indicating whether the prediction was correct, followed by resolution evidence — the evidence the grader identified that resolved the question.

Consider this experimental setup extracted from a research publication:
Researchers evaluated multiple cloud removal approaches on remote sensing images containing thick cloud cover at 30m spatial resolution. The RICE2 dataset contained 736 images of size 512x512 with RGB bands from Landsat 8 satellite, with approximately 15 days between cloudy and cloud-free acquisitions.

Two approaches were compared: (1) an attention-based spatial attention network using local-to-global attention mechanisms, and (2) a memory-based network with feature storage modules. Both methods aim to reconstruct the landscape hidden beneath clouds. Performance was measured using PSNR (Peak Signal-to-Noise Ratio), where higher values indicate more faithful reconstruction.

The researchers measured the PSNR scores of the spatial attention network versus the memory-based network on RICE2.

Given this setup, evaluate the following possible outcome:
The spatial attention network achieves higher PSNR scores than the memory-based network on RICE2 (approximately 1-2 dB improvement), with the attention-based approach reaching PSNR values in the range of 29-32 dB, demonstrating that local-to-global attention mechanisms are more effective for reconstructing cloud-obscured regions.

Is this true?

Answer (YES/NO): NO